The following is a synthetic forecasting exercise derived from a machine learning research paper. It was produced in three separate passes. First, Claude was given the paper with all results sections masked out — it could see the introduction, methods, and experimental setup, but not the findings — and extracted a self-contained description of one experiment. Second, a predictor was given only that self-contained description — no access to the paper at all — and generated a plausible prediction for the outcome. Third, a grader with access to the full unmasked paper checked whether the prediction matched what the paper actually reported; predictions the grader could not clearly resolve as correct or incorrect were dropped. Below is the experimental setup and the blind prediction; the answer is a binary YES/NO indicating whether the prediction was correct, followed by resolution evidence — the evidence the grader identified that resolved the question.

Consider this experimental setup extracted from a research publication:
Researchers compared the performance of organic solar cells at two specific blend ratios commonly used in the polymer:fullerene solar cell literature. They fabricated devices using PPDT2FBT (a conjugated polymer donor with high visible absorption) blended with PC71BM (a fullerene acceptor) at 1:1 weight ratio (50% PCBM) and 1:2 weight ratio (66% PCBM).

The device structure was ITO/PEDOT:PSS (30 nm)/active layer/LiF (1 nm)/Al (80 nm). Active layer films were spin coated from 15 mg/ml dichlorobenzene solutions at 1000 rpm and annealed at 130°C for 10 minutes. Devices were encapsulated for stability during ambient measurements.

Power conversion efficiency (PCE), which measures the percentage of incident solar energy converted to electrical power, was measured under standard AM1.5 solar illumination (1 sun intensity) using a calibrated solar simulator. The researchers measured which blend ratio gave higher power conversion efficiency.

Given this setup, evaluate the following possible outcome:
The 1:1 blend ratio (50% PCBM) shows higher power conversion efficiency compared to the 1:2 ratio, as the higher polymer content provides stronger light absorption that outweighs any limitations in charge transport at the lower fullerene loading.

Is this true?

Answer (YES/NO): YES